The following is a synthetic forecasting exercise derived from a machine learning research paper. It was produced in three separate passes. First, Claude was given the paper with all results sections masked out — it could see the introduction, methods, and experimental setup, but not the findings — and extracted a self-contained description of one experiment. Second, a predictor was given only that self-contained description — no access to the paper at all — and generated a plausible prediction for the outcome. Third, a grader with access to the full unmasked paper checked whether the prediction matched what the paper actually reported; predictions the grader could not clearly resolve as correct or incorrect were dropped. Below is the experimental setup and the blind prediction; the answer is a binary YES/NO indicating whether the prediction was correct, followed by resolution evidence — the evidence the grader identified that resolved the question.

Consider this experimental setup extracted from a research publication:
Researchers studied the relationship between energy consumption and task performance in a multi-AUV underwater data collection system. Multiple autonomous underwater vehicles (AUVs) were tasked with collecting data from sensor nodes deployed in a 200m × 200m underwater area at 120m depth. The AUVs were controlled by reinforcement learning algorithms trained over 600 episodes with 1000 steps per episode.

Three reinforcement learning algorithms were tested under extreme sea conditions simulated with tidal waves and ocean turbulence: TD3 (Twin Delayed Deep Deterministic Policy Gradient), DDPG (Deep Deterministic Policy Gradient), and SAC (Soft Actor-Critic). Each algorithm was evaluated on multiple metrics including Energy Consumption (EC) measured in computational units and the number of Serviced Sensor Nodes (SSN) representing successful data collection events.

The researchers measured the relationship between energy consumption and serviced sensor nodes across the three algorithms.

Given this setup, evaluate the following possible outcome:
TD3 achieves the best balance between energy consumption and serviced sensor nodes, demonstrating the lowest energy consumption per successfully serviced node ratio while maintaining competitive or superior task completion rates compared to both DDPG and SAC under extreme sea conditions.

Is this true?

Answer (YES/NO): NO